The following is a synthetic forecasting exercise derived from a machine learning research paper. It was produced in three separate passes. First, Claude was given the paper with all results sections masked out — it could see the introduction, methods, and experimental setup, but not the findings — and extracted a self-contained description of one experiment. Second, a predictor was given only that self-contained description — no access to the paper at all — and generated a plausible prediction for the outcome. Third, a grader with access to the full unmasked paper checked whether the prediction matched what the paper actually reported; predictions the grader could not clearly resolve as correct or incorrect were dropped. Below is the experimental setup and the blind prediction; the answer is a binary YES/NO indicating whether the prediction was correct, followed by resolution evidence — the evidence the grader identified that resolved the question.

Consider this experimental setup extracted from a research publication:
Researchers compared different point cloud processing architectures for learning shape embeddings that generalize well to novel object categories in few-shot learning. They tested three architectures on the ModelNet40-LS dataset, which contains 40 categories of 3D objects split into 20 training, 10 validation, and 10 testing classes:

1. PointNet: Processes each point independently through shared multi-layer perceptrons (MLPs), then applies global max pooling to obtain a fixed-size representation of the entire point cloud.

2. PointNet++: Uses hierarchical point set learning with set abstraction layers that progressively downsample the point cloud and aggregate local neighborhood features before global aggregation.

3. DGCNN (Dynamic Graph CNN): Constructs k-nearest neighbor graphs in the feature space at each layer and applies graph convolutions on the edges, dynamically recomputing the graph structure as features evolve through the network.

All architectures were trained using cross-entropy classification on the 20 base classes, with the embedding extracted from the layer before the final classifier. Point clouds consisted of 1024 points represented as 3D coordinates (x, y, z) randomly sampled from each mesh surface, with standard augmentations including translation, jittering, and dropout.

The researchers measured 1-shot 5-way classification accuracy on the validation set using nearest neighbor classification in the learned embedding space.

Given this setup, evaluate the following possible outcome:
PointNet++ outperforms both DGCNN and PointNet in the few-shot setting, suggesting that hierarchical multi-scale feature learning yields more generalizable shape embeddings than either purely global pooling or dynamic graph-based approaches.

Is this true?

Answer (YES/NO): NO